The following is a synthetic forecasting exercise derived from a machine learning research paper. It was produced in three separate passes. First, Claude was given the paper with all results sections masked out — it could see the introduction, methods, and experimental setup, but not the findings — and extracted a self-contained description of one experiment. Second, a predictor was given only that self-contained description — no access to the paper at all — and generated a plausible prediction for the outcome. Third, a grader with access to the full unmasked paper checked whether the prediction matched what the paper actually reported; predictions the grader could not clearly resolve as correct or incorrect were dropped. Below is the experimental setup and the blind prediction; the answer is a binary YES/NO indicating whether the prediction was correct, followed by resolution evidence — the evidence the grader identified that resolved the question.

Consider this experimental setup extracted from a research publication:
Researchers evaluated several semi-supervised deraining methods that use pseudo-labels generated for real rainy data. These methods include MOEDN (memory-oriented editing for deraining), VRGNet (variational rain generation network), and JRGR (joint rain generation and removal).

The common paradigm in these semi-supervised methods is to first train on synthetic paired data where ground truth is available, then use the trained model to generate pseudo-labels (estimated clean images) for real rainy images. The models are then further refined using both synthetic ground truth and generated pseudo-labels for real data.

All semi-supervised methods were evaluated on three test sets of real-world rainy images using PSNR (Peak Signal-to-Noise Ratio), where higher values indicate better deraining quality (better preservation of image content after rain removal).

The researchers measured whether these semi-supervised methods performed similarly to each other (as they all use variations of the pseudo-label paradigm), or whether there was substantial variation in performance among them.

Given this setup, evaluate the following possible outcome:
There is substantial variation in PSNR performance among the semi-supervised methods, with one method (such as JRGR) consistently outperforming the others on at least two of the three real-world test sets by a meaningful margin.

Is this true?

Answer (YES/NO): YES